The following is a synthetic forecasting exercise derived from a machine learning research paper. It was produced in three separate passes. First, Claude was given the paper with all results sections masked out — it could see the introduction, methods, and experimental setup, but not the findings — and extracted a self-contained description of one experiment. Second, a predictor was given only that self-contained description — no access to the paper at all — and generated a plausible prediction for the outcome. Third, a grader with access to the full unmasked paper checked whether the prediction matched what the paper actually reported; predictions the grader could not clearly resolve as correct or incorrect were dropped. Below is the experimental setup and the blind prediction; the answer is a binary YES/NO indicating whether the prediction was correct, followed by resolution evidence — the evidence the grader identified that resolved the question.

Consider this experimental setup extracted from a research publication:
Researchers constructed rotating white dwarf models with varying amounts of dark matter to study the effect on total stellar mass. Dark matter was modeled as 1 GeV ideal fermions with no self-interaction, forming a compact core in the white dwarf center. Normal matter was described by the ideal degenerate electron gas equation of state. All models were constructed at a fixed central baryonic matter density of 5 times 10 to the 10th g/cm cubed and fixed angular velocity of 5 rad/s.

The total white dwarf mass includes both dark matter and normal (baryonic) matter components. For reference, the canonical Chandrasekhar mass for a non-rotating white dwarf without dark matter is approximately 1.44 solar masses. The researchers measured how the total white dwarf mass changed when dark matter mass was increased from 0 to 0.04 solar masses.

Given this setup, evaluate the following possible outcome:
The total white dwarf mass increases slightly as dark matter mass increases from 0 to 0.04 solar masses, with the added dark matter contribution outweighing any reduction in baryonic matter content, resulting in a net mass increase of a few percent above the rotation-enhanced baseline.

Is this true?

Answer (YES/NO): NO